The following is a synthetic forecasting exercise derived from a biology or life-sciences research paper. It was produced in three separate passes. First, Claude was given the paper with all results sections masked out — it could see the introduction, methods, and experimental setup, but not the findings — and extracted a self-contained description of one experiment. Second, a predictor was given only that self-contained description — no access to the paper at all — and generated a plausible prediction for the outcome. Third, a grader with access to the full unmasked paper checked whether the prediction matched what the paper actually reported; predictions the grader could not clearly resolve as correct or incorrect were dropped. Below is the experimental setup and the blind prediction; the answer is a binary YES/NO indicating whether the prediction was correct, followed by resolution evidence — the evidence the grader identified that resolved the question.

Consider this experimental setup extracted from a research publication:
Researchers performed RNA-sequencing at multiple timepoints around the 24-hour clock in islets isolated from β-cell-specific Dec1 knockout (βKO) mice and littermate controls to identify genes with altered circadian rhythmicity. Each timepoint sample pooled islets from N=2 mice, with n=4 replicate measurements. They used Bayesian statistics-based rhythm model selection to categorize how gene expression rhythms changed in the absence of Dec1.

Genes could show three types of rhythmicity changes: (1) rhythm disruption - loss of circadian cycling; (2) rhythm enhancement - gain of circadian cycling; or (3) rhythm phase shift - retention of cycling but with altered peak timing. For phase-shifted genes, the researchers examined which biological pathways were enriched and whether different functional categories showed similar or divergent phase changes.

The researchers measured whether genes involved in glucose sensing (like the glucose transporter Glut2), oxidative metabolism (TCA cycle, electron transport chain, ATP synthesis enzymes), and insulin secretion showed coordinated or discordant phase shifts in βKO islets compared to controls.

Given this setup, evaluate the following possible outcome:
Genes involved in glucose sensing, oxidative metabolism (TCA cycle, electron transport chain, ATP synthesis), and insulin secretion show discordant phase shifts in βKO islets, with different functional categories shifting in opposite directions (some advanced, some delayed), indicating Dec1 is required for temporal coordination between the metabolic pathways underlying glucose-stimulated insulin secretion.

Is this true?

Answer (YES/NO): YES